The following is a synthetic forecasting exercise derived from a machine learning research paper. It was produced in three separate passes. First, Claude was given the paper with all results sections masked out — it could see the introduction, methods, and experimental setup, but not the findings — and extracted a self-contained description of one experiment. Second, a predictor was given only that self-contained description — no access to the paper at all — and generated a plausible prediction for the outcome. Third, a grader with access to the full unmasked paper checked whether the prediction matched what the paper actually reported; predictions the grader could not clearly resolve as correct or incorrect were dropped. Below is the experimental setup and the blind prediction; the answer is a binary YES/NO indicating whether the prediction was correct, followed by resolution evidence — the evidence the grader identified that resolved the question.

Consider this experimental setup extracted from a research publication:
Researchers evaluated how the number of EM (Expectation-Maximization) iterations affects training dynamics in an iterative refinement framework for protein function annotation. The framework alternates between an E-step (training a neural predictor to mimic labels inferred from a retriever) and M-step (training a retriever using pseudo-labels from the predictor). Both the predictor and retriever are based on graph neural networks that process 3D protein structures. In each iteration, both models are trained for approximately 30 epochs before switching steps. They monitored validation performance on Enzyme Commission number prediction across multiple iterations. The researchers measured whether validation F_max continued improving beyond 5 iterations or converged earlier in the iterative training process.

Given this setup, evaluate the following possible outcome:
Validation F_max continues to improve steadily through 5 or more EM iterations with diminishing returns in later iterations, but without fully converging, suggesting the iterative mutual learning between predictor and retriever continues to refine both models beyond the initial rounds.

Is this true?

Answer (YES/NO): NO